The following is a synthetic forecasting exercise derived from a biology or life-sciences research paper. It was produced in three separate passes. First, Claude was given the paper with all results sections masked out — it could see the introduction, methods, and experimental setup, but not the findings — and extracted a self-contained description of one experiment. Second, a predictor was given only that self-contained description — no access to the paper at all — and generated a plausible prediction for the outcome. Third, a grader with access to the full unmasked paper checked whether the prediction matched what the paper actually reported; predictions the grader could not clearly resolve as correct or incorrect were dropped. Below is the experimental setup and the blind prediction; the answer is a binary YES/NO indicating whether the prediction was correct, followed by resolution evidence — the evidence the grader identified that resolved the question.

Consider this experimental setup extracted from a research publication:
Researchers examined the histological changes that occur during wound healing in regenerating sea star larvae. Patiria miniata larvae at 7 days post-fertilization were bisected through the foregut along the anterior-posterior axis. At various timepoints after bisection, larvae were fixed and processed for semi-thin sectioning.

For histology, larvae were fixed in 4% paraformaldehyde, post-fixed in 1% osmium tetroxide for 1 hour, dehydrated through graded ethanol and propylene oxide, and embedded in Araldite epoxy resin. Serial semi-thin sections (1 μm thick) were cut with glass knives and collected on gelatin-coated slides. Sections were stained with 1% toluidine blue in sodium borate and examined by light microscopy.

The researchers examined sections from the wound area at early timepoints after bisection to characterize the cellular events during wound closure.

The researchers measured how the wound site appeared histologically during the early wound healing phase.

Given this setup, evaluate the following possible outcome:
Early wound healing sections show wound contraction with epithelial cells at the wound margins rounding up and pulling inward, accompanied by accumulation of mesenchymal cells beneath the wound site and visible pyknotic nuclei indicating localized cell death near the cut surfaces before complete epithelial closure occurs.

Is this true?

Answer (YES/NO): NO